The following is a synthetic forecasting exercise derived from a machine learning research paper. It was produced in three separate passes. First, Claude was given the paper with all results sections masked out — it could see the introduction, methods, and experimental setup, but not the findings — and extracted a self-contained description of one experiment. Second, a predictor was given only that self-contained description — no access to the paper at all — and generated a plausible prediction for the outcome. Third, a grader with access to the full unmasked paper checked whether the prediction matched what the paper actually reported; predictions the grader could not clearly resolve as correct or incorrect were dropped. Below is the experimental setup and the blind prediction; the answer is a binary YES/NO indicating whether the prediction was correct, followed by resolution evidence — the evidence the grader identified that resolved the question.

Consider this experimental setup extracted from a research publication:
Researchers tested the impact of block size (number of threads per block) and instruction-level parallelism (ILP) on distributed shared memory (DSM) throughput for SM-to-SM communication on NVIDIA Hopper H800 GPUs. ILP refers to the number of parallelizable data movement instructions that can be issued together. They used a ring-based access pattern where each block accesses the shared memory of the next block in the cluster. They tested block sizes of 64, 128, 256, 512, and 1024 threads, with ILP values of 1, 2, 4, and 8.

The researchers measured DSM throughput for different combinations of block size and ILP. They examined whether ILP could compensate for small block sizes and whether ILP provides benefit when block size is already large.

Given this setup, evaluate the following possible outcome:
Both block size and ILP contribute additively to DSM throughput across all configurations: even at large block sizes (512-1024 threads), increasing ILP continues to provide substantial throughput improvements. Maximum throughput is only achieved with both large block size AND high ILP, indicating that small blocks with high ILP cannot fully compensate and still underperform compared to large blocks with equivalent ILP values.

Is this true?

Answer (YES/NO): NO